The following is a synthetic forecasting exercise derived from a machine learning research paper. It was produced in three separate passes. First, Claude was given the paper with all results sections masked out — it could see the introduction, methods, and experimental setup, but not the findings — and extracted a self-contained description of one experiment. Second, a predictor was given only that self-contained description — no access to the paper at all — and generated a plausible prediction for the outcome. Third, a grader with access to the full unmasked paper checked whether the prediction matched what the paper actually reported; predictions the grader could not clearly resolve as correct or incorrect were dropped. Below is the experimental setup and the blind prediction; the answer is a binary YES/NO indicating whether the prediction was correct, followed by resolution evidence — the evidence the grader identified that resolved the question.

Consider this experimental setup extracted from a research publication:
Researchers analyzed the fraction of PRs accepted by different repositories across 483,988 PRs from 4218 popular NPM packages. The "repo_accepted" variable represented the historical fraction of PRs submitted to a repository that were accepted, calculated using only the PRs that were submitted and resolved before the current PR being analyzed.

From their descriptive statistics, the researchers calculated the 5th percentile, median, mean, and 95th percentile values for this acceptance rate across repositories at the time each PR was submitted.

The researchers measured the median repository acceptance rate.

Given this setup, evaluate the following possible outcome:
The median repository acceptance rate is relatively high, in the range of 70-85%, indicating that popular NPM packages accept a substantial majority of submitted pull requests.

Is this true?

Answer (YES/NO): YES